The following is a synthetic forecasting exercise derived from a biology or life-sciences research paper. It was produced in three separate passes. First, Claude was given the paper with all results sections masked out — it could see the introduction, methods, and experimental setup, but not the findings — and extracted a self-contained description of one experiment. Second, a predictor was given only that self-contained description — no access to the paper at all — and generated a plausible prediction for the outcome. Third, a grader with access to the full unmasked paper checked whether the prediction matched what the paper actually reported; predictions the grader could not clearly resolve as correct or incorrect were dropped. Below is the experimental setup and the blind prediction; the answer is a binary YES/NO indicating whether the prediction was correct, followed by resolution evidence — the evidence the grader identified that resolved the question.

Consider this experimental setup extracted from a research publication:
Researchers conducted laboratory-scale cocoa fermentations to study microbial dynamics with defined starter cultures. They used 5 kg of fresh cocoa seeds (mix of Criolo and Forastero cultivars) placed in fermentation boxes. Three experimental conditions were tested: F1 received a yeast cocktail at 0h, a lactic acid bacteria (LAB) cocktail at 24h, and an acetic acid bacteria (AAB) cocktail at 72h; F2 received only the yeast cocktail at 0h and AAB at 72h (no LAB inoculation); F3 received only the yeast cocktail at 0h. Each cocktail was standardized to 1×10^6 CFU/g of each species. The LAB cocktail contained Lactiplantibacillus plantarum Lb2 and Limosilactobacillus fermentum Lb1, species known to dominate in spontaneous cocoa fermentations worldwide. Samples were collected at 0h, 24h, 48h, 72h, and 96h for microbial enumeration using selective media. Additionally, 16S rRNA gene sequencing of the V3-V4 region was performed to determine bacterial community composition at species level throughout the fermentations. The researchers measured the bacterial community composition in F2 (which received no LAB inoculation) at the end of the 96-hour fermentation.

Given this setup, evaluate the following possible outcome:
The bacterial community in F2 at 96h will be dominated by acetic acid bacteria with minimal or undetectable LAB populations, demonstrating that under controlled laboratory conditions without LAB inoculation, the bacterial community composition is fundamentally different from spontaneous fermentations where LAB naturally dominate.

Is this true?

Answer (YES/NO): NO